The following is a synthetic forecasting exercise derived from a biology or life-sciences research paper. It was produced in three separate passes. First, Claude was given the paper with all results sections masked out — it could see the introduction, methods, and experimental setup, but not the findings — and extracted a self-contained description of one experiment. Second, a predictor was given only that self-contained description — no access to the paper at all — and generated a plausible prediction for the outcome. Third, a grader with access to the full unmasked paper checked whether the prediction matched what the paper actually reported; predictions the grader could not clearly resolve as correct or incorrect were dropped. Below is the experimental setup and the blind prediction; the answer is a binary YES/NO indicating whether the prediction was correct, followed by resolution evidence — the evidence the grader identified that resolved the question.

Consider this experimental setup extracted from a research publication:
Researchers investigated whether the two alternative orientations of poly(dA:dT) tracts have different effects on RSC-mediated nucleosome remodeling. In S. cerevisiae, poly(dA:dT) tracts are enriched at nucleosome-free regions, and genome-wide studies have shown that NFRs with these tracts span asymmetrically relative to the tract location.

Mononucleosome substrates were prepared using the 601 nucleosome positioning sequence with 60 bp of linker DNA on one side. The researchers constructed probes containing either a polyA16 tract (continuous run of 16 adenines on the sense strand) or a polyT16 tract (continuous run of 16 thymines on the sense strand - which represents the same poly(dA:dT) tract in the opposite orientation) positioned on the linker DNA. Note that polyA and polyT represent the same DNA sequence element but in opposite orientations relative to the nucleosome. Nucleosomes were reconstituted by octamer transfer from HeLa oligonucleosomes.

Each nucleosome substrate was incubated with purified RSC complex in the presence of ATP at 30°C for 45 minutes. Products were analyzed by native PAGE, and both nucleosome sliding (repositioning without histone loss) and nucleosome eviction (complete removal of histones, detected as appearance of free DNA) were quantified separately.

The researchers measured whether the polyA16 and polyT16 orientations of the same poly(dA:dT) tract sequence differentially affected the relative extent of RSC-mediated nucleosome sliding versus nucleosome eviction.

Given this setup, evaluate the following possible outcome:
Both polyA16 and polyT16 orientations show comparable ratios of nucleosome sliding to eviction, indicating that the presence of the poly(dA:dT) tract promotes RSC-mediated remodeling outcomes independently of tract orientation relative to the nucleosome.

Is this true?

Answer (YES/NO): NO